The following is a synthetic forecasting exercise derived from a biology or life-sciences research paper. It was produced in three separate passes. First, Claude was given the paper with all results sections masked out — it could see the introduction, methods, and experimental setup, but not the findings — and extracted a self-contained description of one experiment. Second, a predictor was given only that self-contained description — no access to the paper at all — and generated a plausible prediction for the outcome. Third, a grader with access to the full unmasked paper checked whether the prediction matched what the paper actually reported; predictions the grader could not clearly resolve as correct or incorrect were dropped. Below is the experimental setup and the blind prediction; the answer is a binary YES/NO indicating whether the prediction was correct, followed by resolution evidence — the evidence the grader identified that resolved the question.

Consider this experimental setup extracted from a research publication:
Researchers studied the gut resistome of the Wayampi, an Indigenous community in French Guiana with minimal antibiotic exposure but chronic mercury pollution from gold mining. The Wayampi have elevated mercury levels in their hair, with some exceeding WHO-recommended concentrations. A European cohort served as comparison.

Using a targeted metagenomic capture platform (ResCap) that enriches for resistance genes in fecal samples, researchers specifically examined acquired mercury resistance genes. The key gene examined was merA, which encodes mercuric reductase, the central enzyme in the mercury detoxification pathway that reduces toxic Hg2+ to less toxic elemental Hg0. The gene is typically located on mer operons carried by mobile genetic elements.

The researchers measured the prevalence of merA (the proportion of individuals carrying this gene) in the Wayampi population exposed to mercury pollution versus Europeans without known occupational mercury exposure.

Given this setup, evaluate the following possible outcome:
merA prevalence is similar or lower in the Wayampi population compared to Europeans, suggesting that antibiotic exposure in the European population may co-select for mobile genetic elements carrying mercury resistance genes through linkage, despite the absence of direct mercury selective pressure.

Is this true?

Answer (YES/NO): YES